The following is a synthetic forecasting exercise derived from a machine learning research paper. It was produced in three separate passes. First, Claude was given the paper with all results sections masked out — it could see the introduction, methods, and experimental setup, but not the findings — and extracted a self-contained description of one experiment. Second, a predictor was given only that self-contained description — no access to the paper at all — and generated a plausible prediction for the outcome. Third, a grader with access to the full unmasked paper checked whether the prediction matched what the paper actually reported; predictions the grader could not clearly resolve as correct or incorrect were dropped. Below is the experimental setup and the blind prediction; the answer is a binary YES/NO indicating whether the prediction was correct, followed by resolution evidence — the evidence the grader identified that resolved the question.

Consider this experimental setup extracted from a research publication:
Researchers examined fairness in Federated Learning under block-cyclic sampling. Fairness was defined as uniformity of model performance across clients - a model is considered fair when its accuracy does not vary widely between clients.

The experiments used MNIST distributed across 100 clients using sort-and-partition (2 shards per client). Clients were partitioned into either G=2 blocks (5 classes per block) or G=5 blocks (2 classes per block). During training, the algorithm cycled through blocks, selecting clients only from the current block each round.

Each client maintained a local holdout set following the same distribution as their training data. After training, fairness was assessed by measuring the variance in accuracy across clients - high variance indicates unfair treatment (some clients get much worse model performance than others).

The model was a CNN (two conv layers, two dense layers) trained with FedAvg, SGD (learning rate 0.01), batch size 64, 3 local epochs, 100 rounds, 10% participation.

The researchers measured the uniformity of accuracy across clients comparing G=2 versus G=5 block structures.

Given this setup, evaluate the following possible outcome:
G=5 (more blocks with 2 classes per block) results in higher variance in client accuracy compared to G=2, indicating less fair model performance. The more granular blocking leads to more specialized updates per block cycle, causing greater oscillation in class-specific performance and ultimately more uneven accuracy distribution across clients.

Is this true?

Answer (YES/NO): YES